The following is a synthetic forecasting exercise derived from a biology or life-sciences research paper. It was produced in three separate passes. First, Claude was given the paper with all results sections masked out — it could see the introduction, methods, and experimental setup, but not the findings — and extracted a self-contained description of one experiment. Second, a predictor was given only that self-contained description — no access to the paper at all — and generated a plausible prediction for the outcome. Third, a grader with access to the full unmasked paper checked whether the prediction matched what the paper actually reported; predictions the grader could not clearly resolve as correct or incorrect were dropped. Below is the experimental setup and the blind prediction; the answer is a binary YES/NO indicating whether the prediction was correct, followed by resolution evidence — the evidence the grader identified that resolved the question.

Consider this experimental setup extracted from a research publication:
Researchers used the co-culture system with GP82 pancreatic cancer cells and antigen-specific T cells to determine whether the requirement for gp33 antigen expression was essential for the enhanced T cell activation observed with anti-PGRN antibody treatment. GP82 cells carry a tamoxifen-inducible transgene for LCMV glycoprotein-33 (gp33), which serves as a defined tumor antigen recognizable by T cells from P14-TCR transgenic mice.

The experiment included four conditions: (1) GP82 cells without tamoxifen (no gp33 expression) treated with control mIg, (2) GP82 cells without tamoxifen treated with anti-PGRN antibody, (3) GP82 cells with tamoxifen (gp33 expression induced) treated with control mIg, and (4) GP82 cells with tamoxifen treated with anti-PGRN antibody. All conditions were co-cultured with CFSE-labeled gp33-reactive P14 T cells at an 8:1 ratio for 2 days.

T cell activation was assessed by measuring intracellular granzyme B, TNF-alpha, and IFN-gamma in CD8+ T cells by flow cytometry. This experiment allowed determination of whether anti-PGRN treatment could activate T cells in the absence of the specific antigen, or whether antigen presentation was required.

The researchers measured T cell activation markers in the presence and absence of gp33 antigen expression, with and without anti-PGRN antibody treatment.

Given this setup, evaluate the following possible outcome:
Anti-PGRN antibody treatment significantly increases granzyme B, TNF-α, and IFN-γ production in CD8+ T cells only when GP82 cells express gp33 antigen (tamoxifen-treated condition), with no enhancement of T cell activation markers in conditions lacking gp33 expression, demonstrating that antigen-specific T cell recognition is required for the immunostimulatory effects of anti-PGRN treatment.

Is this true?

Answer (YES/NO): YES